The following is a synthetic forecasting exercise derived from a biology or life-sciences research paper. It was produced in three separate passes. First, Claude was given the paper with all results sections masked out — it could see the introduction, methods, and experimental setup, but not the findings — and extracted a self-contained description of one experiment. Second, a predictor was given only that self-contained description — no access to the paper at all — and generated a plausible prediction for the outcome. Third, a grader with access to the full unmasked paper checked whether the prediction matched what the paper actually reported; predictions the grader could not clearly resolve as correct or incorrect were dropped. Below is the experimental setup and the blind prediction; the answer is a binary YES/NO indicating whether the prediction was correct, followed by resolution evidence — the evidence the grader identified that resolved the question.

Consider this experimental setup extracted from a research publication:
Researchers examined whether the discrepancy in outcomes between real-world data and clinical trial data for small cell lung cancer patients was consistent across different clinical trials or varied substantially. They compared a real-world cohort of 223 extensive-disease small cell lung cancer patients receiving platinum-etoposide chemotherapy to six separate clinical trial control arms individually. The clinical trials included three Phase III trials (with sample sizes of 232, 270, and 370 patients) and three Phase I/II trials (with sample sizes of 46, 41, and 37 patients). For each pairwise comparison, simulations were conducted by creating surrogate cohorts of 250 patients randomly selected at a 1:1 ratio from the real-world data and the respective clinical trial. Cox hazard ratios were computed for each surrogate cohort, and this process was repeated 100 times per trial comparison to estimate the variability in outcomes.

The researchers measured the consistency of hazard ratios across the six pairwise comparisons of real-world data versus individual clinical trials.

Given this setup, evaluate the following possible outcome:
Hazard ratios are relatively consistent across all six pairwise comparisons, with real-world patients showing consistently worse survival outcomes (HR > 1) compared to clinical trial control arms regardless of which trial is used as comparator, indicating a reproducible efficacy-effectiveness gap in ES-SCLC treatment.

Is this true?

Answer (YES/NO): NO